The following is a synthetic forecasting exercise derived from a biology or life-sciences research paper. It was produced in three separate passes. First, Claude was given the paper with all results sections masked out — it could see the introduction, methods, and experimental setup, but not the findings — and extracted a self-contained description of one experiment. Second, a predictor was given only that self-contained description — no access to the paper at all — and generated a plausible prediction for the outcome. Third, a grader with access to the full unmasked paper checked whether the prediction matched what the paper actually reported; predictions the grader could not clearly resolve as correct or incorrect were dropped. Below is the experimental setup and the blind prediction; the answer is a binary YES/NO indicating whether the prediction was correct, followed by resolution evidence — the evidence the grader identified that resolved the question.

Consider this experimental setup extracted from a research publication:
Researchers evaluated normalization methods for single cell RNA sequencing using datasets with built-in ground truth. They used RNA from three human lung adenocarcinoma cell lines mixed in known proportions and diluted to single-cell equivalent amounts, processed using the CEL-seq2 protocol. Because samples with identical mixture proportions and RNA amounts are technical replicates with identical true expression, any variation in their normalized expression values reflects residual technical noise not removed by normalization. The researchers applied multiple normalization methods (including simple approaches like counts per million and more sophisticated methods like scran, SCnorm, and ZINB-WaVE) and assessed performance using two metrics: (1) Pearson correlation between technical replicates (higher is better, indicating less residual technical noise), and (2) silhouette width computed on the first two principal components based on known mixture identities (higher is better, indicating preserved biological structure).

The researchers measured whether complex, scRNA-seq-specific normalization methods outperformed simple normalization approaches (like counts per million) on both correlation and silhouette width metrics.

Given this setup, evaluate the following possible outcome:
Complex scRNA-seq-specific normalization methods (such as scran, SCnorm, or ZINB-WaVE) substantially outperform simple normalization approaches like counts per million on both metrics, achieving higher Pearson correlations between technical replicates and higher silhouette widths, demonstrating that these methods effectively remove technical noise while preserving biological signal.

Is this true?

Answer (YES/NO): NO